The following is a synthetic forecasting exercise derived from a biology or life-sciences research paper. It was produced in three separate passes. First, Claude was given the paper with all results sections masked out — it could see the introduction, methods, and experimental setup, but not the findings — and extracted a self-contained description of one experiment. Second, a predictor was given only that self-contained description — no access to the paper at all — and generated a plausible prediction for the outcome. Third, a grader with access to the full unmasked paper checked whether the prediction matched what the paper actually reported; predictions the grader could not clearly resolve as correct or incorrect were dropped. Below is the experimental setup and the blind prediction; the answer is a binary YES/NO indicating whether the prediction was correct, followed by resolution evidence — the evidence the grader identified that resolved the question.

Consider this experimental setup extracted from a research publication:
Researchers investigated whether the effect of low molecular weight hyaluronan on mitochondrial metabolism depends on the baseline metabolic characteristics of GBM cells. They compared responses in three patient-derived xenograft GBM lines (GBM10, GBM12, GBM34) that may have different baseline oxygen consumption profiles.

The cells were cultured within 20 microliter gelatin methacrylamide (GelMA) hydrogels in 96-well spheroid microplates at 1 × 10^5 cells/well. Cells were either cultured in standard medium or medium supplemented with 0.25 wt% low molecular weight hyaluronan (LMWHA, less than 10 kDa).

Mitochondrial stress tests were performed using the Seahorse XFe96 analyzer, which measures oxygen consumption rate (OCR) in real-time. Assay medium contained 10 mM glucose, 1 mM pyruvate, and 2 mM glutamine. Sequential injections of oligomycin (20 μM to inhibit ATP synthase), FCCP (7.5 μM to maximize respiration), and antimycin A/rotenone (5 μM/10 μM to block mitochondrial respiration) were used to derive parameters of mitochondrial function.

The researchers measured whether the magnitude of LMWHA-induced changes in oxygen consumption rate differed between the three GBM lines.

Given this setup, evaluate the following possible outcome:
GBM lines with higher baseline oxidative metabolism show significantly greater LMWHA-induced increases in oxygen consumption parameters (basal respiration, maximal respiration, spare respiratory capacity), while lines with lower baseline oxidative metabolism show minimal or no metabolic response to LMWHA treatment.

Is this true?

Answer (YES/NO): NO